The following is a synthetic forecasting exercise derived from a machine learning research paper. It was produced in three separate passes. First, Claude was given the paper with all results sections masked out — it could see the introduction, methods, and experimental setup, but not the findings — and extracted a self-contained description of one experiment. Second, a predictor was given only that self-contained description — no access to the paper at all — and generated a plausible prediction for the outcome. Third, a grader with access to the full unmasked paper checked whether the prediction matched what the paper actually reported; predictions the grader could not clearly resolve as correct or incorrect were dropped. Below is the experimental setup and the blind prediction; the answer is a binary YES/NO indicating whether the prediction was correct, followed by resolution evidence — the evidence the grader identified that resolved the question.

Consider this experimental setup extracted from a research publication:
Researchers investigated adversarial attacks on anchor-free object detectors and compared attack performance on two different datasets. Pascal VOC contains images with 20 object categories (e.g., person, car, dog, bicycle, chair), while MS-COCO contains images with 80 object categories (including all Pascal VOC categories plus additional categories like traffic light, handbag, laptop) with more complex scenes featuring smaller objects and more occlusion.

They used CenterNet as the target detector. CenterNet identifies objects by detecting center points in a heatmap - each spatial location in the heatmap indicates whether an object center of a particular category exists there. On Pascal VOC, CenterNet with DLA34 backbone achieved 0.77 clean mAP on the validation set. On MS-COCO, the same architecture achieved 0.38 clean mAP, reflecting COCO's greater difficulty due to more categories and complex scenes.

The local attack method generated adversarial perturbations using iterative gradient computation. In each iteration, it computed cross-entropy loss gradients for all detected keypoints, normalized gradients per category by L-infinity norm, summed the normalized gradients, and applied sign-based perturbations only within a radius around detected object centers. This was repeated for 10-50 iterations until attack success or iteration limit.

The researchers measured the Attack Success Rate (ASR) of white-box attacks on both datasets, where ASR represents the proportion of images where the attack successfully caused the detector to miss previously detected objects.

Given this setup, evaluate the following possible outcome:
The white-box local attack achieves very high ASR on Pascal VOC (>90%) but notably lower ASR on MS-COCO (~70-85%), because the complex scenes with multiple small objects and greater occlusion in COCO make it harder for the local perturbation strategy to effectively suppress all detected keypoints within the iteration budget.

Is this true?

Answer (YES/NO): NO